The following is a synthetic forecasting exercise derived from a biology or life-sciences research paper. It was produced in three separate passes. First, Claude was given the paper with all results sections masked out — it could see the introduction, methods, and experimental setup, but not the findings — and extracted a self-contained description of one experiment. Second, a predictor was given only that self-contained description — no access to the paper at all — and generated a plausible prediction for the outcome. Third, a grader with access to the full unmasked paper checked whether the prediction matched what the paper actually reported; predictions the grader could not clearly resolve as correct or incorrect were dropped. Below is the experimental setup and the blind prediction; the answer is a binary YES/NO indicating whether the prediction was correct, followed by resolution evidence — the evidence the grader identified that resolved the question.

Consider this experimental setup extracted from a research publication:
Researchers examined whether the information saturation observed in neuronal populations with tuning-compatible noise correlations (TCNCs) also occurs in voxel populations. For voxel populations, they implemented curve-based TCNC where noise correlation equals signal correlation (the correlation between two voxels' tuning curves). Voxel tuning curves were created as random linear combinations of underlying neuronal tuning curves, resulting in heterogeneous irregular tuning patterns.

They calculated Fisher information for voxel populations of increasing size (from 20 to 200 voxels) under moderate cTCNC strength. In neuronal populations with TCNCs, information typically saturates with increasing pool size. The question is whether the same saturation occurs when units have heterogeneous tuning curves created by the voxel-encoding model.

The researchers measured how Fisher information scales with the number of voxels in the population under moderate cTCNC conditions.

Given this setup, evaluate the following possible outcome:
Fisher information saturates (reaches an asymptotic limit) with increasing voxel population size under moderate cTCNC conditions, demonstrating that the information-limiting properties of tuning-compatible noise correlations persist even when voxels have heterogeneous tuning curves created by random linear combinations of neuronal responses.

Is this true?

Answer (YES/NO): NO